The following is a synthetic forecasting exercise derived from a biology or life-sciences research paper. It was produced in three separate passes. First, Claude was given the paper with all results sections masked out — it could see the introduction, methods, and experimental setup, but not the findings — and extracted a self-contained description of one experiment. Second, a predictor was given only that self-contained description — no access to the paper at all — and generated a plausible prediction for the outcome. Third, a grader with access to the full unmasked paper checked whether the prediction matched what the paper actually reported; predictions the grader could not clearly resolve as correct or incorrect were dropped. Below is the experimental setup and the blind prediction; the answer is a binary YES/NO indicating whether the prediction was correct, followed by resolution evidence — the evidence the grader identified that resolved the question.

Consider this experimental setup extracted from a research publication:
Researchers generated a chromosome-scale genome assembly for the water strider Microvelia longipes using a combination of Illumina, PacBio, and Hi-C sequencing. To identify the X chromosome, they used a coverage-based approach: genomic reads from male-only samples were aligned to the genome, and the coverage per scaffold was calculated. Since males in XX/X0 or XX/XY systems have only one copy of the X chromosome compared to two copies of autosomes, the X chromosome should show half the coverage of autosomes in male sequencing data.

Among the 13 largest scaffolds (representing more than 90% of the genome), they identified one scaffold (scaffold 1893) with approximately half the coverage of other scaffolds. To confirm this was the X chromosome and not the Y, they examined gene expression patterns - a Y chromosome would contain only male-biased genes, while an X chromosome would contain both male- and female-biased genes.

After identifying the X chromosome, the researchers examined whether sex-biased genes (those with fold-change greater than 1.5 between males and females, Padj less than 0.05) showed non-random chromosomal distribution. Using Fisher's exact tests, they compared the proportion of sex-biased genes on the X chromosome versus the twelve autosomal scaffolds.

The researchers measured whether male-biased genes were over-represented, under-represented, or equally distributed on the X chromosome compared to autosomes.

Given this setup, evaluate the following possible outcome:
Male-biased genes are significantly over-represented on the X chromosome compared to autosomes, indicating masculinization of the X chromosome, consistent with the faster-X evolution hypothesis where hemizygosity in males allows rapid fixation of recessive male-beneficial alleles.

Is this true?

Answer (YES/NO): NO